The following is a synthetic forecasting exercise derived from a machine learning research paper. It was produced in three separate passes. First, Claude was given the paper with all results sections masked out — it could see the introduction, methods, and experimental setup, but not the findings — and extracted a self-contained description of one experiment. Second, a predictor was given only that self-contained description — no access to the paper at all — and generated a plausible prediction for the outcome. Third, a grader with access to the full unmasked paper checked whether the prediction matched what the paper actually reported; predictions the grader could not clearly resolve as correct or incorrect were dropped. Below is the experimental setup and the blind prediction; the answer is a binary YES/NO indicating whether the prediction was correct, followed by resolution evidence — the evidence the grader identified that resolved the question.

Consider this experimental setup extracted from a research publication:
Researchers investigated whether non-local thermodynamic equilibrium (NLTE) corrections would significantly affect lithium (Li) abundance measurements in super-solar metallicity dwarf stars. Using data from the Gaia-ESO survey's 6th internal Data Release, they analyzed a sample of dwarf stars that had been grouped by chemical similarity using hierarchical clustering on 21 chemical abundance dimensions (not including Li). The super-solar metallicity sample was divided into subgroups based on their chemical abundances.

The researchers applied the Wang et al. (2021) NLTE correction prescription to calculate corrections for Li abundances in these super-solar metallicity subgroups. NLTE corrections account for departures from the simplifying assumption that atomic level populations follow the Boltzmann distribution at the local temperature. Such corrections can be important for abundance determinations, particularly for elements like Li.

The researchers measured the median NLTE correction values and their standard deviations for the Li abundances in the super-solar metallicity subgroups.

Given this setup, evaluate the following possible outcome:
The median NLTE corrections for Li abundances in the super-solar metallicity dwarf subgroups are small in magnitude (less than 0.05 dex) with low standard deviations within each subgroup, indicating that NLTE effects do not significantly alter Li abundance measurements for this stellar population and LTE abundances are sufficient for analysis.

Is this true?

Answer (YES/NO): NO